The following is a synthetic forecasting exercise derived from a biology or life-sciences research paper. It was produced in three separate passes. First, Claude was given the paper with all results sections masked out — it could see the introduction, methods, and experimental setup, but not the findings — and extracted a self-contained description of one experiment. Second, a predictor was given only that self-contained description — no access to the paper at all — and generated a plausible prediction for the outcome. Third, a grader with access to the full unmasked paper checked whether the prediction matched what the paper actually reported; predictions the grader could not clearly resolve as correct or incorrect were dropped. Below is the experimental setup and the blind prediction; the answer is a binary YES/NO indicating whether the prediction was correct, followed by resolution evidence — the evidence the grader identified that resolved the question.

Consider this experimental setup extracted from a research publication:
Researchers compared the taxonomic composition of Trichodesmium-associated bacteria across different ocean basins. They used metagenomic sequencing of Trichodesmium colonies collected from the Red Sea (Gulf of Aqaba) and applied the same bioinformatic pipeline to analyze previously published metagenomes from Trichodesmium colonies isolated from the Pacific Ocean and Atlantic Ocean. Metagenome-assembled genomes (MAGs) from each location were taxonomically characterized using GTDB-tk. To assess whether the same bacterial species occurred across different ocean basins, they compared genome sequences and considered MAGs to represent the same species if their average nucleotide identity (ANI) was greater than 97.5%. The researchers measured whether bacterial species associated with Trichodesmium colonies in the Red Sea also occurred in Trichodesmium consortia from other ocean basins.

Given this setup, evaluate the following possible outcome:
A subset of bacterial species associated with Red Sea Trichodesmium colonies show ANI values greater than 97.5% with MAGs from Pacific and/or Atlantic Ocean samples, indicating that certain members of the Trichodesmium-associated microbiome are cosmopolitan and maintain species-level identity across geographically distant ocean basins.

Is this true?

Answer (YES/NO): NO